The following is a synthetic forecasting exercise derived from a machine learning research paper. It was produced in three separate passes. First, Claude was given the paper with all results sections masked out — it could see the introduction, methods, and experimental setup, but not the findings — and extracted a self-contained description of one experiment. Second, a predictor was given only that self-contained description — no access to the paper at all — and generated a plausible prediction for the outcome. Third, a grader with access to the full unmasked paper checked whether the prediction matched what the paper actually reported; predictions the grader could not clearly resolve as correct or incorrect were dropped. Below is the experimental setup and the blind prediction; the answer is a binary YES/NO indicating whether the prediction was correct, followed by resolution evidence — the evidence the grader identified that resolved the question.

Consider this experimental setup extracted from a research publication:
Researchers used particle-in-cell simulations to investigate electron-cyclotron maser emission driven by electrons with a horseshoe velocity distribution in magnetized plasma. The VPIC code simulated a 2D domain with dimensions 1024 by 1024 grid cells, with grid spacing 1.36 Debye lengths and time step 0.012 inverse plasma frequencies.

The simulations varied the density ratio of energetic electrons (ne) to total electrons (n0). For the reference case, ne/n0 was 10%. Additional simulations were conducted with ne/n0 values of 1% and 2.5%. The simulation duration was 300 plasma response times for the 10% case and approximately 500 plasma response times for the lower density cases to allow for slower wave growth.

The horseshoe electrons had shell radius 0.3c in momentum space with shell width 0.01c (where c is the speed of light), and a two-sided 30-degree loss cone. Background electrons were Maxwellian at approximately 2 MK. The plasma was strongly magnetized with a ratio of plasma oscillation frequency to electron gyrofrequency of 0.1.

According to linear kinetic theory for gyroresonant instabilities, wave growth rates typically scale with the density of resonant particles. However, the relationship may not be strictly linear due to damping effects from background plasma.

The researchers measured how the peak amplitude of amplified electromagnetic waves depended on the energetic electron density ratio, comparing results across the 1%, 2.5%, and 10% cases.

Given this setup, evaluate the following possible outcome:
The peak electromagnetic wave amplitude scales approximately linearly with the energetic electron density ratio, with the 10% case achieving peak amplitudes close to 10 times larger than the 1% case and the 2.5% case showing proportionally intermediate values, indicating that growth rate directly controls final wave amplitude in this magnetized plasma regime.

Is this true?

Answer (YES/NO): NO